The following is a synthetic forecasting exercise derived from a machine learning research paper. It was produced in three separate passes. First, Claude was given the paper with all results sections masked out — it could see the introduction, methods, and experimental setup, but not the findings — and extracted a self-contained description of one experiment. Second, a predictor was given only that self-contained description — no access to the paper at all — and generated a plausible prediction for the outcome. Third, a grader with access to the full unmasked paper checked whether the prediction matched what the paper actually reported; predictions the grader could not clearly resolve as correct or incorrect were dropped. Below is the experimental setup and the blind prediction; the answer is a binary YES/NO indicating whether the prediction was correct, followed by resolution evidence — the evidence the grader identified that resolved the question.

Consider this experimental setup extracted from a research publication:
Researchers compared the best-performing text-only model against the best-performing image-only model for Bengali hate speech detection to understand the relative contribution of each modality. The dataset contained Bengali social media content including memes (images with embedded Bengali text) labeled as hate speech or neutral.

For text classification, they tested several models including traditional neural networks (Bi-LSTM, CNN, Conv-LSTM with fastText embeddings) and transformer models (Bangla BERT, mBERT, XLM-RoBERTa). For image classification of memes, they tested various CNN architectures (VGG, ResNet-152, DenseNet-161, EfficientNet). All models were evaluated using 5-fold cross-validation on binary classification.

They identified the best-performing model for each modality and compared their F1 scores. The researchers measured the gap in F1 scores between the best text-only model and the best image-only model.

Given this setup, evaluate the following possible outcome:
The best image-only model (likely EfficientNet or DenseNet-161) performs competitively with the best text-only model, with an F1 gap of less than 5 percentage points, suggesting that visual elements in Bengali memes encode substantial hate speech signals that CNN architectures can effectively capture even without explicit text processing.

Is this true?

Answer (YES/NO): YES